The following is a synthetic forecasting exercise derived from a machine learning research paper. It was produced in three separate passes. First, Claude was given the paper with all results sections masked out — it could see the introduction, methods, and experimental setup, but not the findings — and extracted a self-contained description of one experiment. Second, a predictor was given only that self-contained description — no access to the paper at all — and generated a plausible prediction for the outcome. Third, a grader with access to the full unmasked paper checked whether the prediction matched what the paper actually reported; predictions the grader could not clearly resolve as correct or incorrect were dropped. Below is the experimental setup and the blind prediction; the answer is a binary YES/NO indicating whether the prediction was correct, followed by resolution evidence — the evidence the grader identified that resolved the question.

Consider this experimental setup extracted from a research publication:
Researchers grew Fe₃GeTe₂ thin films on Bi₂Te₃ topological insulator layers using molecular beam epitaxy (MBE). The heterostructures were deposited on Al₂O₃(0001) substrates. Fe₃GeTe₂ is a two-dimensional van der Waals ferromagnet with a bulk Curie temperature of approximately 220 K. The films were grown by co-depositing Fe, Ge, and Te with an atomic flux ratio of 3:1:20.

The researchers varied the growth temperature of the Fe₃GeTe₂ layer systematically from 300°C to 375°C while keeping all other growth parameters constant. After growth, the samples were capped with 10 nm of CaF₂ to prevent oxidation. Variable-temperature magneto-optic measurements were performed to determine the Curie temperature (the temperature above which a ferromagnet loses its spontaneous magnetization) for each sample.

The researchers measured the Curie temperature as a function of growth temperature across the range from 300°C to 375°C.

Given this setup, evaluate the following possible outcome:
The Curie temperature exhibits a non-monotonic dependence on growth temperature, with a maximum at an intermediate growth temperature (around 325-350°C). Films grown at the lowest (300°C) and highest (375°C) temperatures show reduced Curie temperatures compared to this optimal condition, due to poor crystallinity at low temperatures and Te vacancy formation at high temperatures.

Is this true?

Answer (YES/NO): NO